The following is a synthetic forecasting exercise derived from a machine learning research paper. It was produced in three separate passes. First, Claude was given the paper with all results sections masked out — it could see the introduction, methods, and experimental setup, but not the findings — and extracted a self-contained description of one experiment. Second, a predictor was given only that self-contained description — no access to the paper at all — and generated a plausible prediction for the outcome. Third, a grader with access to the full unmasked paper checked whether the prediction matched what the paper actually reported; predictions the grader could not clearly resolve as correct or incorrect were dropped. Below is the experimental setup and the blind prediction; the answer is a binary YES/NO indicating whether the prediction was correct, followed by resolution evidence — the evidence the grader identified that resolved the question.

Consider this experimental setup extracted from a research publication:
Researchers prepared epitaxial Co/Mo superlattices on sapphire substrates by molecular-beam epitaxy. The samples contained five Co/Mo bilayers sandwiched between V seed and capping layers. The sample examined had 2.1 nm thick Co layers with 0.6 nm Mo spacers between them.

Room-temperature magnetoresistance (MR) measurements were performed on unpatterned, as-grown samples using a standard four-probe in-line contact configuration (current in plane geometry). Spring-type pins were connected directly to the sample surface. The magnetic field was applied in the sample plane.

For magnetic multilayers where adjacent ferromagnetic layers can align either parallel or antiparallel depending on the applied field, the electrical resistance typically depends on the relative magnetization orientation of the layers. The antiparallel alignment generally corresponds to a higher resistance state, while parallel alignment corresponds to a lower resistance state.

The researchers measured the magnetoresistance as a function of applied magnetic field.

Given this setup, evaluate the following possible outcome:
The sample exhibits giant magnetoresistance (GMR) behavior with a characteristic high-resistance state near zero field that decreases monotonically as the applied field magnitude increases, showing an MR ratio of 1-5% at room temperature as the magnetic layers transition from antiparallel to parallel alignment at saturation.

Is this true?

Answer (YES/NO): NO